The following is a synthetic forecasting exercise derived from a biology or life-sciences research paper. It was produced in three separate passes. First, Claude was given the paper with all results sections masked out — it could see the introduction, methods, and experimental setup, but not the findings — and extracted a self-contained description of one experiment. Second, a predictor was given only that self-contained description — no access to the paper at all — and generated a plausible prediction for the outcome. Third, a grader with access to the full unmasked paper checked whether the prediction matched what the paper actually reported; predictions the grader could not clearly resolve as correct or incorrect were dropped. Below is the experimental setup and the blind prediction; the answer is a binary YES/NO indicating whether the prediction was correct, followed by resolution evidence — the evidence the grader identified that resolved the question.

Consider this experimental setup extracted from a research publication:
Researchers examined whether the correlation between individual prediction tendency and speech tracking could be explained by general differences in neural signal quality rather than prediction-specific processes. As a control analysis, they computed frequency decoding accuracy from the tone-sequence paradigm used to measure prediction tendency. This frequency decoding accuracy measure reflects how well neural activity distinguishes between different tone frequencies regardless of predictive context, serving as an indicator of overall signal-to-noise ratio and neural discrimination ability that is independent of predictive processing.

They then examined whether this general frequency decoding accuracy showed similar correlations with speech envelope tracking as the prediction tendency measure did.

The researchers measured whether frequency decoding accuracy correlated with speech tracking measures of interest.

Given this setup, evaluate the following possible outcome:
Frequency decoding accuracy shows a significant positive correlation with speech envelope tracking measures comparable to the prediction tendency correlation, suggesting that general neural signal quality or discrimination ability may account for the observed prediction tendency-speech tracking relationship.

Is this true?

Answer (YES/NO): NO